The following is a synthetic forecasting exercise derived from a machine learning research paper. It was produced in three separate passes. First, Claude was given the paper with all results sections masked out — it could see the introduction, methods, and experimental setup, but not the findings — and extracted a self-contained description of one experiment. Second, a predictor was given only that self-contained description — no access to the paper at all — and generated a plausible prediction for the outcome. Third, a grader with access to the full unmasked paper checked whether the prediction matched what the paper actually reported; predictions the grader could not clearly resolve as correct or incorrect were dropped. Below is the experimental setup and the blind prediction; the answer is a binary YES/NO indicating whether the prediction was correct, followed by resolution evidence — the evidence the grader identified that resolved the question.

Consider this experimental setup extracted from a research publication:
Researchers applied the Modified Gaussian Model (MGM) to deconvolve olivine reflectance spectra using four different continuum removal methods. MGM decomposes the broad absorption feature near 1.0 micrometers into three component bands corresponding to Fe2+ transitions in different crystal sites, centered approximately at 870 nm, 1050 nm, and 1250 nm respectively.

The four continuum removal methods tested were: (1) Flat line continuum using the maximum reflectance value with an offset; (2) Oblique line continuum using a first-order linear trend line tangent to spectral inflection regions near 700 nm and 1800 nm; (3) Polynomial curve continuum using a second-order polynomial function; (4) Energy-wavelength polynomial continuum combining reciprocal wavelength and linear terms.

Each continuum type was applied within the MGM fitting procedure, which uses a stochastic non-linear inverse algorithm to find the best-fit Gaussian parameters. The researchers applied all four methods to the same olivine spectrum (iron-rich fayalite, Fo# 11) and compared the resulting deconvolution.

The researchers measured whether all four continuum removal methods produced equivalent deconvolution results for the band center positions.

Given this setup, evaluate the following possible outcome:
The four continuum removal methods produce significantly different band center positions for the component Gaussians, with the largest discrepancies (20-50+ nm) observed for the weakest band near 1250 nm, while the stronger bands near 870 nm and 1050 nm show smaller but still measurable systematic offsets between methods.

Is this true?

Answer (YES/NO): NO